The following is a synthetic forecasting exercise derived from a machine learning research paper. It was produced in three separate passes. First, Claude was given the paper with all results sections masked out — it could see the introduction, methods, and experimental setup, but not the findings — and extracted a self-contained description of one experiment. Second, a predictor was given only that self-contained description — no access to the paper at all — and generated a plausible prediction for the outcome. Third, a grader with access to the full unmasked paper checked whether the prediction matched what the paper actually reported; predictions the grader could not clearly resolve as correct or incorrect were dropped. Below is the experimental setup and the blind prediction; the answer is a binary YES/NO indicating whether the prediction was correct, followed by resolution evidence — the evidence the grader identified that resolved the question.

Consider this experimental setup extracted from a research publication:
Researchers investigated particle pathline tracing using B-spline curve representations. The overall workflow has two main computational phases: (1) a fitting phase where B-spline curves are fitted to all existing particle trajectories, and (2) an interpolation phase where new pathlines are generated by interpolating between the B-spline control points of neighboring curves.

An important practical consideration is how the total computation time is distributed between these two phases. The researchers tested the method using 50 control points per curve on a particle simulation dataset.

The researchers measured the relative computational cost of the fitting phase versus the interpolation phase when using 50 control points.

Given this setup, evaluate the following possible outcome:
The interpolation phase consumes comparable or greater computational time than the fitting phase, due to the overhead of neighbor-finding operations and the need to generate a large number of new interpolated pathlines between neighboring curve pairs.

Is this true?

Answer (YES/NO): NO